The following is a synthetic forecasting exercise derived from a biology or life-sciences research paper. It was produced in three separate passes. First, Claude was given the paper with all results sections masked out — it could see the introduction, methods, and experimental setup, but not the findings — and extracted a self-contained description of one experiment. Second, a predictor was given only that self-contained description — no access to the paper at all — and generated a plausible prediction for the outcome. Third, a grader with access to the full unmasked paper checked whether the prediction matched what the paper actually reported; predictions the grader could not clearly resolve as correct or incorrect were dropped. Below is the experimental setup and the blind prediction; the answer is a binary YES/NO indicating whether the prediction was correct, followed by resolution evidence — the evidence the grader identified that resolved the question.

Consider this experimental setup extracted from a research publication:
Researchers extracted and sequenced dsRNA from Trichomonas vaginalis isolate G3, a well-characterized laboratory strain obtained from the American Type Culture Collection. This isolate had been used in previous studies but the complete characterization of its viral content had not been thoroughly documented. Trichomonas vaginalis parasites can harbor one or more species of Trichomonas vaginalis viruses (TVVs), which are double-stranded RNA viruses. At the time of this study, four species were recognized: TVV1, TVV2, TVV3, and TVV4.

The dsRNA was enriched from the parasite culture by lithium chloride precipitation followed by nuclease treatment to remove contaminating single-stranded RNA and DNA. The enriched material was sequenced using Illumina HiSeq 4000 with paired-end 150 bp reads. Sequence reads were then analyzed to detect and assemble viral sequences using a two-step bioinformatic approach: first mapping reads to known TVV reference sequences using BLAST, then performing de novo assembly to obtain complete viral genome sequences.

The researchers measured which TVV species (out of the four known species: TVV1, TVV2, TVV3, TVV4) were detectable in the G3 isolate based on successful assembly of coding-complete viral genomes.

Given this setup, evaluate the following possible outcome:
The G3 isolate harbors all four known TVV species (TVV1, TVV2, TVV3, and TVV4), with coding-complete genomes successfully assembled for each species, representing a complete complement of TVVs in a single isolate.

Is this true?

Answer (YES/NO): NO